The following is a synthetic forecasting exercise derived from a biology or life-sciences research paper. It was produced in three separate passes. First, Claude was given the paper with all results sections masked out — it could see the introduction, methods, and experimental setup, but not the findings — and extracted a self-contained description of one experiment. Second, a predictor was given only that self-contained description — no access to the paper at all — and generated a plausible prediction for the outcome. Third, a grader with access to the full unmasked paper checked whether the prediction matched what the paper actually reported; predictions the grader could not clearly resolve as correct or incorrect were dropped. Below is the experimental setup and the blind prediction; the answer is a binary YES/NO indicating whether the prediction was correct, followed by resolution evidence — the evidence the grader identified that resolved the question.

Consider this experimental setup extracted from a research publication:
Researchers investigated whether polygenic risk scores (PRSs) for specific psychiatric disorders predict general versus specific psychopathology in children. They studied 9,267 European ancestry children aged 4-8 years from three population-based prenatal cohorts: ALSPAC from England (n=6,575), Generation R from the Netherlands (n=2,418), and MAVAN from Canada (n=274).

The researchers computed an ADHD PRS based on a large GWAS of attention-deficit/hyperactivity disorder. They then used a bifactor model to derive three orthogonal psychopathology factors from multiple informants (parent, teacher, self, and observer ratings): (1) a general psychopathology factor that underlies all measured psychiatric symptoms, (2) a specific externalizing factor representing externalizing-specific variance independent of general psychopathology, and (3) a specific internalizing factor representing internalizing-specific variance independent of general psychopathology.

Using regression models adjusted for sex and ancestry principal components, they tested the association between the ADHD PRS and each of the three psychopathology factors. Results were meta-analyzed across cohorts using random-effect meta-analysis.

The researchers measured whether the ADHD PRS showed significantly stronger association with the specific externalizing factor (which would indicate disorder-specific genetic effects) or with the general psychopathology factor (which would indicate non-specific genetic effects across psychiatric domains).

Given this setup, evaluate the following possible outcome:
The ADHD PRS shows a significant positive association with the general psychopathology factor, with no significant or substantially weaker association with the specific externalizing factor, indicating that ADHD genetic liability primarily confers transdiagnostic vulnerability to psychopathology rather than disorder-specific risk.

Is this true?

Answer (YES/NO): YES